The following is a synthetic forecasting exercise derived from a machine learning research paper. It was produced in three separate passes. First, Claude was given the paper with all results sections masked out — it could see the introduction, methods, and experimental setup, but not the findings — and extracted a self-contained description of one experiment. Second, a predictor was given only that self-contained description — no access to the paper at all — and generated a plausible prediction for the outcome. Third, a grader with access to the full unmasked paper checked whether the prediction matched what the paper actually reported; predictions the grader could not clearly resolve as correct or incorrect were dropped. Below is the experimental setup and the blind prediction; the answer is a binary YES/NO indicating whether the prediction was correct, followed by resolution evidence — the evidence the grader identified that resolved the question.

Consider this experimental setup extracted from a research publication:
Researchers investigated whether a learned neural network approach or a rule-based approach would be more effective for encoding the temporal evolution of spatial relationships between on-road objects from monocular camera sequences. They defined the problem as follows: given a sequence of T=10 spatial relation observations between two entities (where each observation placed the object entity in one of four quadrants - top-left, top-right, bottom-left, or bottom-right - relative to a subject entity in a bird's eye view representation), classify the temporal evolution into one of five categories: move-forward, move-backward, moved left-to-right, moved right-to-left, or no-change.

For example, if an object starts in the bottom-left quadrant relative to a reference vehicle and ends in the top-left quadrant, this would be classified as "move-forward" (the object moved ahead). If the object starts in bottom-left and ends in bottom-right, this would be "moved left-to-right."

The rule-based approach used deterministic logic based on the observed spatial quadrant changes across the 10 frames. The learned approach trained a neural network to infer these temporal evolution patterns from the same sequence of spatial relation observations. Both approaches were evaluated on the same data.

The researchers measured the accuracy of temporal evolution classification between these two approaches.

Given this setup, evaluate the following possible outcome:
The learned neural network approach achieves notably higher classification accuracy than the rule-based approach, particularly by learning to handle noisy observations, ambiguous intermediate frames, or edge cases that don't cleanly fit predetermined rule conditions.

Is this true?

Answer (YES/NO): NO